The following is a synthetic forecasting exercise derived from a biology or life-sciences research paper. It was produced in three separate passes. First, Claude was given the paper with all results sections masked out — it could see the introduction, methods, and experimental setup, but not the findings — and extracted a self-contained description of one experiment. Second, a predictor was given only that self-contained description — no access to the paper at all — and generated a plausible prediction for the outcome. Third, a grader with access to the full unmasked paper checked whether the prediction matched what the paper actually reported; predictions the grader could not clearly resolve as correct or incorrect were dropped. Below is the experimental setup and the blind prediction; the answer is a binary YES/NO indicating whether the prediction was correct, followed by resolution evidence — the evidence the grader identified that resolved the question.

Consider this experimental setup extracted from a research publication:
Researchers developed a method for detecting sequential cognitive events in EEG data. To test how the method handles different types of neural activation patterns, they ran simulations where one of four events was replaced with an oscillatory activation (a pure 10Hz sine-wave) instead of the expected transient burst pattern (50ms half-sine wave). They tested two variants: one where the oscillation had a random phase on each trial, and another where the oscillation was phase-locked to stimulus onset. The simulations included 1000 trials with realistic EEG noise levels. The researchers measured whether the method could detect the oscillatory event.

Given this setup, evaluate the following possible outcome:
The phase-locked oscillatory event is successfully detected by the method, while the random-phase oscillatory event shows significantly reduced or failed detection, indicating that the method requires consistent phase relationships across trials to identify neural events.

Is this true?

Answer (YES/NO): NO